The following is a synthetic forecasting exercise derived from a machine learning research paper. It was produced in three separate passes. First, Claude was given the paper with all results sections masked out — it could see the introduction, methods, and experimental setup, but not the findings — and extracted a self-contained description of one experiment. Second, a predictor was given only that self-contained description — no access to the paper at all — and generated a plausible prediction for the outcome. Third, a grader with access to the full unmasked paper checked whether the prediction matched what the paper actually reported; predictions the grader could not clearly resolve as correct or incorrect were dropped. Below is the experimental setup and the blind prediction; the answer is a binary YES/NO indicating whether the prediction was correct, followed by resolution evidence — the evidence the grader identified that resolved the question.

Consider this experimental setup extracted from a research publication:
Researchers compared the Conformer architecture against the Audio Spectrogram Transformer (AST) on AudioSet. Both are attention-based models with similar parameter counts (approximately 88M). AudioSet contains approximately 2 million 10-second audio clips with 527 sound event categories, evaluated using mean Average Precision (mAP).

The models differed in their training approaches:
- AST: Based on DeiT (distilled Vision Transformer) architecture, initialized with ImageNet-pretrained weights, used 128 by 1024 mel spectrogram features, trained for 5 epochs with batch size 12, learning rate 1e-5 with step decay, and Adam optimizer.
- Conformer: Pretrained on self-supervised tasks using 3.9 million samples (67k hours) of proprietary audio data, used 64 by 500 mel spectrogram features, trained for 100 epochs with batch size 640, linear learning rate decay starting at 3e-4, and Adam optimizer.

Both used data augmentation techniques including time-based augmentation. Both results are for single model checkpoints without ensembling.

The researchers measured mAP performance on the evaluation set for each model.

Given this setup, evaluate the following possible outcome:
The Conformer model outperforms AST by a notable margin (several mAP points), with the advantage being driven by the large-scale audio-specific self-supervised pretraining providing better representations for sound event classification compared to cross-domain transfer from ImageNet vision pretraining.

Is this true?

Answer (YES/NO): NO